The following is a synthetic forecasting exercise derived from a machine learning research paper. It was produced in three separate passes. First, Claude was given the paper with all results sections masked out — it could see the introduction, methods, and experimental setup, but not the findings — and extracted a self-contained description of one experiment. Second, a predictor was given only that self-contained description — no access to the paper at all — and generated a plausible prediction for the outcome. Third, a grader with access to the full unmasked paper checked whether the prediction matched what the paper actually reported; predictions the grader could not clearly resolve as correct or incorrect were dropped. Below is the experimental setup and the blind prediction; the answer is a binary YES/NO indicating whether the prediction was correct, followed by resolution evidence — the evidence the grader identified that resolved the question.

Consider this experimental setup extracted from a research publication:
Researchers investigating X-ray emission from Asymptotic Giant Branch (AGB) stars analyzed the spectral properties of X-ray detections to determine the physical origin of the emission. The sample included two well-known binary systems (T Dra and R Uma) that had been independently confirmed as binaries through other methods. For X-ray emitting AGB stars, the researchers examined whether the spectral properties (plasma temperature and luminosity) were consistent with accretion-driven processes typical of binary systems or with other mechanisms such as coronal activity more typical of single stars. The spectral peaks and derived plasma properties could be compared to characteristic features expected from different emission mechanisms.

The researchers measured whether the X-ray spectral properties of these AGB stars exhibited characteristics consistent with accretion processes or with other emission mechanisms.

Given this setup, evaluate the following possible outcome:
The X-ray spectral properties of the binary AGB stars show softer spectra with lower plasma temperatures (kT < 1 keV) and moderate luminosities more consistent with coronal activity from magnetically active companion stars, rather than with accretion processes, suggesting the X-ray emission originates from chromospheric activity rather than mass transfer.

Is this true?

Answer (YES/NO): NO